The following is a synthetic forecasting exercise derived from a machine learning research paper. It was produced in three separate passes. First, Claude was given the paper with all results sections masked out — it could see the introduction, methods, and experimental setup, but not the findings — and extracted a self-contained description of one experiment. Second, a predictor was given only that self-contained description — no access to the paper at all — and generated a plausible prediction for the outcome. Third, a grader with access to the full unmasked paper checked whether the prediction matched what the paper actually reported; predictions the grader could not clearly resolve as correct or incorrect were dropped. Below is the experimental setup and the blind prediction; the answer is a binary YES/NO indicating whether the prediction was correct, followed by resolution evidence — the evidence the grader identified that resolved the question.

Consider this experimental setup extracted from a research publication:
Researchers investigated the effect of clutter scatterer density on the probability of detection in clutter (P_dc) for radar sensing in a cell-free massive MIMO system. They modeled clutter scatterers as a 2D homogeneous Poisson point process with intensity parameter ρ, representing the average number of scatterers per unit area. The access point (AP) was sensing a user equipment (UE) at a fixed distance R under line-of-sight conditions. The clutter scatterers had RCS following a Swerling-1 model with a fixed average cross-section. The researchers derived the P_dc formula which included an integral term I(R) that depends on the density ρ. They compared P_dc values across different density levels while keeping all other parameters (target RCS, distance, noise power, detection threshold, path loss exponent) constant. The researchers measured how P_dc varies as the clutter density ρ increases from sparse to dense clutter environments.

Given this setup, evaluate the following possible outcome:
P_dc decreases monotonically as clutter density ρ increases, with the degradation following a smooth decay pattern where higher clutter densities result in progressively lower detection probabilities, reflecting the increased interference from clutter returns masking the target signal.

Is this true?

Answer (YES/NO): YES